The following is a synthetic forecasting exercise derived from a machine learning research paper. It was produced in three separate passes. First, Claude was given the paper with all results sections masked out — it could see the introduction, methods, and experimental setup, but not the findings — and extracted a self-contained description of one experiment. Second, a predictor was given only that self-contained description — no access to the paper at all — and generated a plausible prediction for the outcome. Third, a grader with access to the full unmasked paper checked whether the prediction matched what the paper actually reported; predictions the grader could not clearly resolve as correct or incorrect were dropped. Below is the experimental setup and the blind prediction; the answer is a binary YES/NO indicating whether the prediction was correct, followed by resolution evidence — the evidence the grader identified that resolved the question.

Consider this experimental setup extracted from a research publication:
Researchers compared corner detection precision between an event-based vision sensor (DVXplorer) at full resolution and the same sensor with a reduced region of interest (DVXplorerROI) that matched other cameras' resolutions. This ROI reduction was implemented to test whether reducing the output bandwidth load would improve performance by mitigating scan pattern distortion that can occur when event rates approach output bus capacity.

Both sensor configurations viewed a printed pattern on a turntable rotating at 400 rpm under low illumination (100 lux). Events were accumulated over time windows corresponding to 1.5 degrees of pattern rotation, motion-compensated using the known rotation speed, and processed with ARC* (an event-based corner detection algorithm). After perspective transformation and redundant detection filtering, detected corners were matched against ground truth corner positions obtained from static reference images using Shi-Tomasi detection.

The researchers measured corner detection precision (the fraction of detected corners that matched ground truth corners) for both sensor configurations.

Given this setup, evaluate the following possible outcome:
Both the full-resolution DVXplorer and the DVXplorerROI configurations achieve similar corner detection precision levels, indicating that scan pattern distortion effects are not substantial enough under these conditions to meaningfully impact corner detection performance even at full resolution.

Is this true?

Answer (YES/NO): NO